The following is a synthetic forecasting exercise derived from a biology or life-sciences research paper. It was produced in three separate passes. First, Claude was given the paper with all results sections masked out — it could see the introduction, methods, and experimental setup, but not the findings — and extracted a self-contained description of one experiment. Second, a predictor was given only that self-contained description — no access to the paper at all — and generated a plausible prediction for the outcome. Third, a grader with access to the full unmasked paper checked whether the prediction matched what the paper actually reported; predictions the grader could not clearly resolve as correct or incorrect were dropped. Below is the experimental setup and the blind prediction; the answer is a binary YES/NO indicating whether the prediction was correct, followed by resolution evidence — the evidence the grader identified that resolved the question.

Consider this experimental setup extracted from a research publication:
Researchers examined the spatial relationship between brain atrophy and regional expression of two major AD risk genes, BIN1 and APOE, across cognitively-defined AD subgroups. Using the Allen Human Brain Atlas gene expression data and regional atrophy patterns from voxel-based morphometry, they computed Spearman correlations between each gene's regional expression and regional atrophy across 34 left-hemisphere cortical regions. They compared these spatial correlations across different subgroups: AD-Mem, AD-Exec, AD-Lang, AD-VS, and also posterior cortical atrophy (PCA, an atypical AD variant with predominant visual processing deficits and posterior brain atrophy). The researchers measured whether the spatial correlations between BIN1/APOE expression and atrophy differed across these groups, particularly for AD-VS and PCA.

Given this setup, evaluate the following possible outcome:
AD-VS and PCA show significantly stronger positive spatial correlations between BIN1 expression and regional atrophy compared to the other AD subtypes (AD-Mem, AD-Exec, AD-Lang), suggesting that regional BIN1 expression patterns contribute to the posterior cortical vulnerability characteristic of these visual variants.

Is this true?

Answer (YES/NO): NO